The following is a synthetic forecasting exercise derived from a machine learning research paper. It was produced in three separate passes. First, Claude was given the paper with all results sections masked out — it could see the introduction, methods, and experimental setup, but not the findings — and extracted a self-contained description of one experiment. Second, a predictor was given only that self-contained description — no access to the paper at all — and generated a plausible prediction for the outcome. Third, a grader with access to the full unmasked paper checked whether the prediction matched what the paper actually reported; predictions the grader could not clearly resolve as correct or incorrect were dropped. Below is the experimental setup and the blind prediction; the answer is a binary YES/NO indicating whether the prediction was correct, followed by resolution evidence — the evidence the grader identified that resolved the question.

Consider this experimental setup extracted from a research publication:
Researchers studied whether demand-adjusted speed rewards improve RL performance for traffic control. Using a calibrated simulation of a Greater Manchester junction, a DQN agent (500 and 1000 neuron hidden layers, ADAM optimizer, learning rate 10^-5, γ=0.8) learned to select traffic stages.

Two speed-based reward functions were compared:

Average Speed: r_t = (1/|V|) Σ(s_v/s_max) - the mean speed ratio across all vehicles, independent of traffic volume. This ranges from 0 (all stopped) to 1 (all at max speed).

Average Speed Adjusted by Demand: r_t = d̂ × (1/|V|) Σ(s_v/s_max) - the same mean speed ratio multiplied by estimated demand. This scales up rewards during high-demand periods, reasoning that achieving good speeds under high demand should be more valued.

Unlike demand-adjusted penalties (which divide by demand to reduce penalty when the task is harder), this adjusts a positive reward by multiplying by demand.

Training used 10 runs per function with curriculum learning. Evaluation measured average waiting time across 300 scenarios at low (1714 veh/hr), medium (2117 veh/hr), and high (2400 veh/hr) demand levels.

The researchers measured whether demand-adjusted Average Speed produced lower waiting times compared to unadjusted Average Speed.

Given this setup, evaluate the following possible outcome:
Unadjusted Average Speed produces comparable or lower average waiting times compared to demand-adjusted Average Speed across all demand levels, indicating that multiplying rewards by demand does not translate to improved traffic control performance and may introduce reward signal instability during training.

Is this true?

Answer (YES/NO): NO